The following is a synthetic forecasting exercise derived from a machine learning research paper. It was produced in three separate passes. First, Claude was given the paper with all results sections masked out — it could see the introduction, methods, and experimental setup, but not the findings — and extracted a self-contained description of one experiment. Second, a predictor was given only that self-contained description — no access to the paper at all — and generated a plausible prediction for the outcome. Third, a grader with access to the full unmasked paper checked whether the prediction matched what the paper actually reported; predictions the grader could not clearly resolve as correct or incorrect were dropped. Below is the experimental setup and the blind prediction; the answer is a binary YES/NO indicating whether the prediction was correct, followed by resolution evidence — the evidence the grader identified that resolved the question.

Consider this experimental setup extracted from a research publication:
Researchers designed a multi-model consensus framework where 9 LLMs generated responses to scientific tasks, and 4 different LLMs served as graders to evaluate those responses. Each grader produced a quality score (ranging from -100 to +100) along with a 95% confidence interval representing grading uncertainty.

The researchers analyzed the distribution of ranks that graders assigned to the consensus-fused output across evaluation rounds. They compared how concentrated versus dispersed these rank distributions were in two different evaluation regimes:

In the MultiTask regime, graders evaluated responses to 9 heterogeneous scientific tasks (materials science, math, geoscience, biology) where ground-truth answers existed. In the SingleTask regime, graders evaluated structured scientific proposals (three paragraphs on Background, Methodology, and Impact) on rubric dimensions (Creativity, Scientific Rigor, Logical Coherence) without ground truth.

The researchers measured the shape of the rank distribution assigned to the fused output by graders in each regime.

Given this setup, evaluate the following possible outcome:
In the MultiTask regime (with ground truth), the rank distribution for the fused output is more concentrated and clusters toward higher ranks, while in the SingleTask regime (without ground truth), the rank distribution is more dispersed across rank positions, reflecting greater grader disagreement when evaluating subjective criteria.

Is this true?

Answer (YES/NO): YES